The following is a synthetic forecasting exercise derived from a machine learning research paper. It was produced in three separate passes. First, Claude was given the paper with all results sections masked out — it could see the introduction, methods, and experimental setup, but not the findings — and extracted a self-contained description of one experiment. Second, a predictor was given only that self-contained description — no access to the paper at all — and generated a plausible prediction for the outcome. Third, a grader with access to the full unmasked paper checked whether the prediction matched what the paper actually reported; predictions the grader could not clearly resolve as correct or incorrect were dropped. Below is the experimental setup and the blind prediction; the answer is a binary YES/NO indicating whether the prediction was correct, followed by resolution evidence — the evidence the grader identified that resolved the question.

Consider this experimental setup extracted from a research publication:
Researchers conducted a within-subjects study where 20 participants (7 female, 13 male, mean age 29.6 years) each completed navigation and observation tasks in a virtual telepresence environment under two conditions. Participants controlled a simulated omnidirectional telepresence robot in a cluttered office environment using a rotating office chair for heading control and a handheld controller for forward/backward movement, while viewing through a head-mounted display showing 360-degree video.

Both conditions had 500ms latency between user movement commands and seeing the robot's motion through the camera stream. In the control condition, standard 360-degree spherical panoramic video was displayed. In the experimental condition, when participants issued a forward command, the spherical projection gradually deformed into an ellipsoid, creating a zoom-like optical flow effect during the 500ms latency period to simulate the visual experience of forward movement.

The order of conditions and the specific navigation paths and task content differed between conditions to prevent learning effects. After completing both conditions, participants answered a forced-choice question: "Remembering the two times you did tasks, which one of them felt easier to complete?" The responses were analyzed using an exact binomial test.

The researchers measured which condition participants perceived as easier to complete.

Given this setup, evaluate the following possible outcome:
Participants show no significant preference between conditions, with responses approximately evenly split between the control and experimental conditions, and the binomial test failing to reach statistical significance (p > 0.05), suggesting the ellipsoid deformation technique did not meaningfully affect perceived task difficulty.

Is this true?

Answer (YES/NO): NO